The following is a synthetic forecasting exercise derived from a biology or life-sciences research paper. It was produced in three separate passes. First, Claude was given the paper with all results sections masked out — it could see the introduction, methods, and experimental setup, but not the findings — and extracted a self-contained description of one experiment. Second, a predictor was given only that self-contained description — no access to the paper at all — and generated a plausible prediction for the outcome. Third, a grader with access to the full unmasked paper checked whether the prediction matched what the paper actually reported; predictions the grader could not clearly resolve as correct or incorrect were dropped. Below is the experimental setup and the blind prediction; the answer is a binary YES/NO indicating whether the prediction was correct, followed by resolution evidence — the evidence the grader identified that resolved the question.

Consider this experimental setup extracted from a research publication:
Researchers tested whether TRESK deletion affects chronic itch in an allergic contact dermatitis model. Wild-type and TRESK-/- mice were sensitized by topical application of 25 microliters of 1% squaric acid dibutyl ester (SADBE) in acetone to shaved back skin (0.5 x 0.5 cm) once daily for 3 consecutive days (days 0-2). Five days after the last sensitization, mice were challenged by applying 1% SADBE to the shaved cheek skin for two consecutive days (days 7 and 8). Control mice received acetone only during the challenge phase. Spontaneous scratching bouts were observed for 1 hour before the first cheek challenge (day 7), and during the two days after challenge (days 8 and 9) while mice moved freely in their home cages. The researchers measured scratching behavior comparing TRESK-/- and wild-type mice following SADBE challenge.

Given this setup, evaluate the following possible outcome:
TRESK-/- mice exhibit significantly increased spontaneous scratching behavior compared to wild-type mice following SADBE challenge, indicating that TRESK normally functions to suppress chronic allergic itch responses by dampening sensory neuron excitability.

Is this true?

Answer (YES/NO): NO